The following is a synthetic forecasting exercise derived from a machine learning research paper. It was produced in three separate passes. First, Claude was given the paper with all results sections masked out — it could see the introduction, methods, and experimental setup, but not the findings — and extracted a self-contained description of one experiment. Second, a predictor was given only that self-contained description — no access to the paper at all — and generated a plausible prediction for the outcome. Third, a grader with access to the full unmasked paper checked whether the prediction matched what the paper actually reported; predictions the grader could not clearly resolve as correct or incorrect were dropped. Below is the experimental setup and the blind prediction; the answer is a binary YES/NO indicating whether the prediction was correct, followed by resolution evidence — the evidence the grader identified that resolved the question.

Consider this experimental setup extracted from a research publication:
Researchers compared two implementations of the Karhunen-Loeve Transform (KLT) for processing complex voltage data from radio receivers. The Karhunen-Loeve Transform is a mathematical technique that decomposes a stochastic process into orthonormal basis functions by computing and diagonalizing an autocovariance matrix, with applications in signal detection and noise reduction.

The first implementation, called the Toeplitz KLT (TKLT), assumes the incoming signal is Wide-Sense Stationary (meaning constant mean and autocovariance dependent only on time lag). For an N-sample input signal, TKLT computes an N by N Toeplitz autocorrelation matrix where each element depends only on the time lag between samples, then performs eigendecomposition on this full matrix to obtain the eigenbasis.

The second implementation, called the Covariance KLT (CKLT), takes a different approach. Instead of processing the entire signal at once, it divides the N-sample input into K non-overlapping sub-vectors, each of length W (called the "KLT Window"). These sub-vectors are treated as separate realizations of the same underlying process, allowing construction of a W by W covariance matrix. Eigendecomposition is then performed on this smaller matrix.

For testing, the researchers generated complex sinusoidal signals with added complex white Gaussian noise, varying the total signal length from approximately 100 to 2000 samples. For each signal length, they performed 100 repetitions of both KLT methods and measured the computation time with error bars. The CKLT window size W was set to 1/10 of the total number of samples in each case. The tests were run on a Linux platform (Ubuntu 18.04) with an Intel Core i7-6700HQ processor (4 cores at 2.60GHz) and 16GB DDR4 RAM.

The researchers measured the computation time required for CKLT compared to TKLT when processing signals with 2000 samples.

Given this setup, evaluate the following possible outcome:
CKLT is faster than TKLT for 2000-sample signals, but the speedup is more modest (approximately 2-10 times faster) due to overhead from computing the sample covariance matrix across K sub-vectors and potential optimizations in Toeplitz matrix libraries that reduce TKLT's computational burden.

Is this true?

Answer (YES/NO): NO